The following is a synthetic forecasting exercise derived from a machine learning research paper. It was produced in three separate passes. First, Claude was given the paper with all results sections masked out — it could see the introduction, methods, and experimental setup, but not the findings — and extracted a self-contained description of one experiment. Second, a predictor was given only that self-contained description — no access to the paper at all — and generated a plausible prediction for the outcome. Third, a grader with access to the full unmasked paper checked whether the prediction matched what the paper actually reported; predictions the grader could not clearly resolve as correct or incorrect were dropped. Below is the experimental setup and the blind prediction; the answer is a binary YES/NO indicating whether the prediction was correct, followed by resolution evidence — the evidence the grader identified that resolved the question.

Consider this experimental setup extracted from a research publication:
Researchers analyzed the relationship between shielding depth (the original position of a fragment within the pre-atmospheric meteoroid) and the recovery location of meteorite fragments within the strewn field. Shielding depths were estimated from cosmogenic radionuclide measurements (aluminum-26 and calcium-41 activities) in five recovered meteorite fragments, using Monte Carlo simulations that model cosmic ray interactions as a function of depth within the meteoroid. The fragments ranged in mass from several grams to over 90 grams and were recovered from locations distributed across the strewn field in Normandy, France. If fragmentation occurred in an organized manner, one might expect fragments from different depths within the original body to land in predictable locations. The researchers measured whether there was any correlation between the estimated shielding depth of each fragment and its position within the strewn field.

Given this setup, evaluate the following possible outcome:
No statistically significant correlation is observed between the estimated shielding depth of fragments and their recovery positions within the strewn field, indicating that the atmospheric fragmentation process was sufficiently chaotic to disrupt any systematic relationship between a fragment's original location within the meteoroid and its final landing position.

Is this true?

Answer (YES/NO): YES